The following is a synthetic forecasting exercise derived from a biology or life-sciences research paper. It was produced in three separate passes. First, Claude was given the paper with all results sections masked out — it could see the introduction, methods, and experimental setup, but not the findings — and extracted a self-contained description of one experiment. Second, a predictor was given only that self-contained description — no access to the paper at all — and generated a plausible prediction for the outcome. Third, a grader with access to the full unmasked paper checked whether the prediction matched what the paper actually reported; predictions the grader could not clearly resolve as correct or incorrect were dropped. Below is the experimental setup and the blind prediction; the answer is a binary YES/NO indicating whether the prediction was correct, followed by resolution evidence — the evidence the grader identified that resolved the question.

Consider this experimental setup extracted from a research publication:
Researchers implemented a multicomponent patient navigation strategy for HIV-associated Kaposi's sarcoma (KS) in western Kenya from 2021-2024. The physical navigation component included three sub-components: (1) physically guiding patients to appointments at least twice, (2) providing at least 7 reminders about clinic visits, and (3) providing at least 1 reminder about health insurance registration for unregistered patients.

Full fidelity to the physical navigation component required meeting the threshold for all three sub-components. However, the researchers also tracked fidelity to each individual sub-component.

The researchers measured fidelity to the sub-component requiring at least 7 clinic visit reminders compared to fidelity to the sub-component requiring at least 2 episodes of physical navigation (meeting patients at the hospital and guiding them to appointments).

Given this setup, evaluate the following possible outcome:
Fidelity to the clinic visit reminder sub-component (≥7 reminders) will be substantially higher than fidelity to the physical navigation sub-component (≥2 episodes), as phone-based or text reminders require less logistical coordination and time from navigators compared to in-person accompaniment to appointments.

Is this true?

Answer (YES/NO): NO